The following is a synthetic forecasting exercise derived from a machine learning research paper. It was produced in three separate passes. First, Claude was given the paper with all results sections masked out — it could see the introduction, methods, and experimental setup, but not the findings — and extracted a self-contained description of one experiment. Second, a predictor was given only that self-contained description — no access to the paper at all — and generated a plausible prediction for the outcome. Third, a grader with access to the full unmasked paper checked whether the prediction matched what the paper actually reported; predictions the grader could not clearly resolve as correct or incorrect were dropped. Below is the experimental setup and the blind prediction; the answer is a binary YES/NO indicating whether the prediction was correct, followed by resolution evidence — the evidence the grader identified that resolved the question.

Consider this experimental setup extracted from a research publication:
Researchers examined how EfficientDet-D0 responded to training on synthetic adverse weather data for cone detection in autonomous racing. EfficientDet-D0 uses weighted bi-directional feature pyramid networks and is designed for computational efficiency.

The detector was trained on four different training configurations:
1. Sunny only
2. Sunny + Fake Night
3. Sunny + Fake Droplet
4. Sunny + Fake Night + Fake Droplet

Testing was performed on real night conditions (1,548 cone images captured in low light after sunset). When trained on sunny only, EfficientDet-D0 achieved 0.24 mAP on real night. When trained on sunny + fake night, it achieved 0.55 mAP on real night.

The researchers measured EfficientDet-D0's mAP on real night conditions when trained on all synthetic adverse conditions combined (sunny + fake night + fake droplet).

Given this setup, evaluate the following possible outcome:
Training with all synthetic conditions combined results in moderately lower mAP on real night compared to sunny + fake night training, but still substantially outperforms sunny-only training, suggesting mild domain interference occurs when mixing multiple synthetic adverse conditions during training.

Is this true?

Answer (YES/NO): NO